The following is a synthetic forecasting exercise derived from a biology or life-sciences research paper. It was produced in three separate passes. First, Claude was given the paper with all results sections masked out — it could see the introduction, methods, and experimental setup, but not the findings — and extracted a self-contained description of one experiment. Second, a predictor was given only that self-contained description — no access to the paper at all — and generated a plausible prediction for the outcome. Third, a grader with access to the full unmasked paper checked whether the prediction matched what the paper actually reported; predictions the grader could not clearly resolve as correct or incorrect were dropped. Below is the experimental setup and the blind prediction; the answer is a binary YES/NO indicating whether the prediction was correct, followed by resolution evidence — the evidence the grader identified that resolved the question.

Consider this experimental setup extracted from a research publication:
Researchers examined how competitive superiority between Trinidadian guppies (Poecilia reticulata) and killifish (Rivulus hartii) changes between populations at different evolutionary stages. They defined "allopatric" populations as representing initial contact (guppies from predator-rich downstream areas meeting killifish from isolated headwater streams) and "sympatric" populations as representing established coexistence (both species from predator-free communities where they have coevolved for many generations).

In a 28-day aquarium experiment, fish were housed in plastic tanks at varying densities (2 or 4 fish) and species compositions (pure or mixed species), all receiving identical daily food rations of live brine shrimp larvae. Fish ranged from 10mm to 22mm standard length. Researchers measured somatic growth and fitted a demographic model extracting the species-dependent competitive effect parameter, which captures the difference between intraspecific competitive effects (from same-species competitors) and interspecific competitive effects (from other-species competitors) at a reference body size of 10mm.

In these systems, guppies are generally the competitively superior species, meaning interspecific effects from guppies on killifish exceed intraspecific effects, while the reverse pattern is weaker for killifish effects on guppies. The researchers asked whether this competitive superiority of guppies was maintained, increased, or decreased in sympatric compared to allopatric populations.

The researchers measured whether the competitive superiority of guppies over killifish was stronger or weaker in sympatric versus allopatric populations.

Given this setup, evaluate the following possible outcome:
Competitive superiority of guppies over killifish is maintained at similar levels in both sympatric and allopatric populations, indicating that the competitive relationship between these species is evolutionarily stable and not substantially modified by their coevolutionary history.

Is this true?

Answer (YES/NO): NO